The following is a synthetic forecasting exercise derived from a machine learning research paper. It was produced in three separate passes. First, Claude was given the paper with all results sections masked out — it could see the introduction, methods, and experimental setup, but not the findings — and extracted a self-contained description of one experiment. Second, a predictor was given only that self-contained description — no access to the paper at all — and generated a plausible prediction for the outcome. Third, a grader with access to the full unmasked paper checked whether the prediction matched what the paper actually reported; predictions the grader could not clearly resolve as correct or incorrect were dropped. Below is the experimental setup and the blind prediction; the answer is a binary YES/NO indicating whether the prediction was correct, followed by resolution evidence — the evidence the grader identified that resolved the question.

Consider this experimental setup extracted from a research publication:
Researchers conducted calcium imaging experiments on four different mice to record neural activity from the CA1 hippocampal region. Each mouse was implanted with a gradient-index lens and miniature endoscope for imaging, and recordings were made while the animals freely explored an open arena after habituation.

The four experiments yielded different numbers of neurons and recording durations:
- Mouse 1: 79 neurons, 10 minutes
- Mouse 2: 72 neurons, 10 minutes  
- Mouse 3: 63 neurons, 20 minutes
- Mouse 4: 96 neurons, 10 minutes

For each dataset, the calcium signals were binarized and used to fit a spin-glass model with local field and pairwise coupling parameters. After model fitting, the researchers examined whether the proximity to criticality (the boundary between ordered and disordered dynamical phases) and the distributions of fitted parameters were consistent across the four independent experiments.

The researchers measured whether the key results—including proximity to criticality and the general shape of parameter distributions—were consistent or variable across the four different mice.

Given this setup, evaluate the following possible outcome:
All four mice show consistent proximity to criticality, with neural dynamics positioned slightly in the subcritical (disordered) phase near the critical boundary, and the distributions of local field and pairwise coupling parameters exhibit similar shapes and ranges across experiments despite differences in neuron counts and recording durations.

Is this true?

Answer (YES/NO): NO